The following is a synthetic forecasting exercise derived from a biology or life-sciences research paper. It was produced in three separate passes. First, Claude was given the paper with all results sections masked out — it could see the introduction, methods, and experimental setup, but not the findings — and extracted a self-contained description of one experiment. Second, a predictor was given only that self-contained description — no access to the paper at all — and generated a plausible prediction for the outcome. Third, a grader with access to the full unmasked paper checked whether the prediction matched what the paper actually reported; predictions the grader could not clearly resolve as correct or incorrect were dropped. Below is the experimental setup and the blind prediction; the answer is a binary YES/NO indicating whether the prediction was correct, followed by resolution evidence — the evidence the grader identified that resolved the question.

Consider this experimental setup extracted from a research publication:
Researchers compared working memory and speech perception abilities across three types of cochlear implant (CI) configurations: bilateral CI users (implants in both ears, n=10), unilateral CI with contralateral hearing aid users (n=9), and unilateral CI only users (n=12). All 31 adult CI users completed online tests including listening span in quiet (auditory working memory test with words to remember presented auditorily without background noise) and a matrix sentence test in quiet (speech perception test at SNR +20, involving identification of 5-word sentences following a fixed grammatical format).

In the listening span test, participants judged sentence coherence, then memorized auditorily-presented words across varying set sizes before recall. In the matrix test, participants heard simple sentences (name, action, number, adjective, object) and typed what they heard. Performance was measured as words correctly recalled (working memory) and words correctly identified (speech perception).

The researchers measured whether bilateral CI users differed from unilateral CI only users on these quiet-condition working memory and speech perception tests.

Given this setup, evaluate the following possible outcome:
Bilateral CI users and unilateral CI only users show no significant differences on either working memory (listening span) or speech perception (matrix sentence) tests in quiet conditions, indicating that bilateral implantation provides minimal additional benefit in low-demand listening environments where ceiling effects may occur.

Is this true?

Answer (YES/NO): NO